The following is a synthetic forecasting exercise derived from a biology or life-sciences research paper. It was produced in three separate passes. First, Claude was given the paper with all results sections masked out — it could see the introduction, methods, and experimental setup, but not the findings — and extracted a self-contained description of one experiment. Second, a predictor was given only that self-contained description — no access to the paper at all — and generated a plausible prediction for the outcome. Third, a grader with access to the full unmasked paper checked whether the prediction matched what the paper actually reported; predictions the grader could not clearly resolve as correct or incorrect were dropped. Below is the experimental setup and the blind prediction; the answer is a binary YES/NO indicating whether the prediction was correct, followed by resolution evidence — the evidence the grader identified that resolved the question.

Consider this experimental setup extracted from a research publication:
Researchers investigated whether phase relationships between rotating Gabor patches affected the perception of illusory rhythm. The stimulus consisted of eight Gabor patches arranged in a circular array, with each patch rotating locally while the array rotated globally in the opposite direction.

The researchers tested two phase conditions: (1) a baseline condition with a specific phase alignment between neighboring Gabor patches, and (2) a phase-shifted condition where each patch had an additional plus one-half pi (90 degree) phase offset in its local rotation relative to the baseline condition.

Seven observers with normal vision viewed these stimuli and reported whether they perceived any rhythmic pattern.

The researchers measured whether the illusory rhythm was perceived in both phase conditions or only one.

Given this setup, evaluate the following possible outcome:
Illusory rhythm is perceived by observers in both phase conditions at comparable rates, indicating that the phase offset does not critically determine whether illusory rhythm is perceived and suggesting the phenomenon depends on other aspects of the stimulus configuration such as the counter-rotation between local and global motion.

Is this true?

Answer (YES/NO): NO